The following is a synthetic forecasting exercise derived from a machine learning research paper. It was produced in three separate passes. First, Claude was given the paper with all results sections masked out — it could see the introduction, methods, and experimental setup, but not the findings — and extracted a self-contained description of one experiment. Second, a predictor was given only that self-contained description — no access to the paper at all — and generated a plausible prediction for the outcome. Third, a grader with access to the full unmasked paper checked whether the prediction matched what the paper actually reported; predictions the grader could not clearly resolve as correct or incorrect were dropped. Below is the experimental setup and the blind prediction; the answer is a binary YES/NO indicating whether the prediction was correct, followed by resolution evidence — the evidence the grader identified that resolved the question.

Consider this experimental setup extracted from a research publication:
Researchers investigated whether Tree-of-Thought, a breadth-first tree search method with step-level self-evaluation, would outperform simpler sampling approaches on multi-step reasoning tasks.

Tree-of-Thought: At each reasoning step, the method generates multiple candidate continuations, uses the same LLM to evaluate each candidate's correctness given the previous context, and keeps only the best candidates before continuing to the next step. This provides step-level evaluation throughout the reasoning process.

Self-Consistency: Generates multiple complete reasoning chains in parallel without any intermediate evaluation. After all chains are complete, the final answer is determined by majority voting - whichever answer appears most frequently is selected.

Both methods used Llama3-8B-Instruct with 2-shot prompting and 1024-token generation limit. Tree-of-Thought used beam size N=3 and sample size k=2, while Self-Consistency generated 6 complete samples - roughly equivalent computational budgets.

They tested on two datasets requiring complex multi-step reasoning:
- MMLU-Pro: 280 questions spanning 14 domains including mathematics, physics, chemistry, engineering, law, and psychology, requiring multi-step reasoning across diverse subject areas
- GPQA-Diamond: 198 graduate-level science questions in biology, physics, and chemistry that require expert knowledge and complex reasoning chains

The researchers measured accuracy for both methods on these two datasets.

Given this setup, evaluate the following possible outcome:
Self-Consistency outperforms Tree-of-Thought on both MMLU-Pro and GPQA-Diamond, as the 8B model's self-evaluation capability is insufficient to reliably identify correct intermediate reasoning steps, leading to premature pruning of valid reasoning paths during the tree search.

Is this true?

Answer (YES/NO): NO